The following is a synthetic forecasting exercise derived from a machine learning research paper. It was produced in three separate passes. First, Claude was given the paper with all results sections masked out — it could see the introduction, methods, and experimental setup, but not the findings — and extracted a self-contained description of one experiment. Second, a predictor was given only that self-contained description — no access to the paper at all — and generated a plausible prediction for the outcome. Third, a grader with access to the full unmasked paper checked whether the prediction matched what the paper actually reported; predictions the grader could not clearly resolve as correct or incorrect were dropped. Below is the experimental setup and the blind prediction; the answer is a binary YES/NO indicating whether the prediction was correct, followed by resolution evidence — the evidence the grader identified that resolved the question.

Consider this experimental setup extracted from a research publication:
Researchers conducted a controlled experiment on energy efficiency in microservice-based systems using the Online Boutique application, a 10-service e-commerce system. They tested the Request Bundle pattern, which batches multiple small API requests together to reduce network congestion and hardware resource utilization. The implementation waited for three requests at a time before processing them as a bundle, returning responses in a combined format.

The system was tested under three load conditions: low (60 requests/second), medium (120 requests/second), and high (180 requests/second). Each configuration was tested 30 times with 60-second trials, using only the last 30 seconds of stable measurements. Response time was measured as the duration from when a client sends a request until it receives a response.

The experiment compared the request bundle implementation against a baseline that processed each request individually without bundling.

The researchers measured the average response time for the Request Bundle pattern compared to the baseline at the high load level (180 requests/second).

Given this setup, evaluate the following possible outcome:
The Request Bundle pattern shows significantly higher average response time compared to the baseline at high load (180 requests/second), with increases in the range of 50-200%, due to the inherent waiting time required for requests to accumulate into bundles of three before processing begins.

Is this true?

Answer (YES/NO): NO